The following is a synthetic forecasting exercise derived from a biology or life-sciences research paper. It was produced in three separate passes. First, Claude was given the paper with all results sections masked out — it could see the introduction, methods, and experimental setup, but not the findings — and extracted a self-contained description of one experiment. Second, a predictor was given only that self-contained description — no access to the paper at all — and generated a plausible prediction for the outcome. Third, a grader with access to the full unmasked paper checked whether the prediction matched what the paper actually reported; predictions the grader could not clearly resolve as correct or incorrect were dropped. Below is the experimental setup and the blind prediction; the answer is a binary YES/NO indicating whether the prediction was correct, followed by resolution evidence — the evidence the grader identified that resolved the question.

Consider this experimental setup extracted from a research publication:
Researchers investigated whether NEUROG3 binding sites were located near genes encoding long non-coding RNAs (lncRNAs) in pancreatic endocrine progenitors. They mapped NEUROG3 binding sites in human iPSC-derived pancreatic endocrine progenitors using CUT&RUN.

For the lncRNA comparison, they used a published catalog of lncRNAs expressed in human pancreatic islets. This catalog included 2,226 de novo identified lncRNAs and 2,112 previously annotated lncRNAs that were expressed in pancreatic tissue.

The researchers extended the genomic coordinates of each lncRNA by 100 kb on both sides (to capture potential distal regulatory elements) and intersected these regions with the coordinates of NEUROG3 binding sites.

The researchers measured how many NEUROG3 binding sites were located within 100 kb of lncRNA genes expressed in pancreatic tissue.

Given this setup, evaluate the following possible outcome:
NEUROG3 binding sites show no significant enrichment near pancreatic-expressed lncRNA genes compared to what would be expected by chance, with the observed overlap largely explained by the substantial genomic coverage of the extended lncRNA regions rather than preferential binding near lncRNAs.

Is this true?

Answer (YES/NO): NO